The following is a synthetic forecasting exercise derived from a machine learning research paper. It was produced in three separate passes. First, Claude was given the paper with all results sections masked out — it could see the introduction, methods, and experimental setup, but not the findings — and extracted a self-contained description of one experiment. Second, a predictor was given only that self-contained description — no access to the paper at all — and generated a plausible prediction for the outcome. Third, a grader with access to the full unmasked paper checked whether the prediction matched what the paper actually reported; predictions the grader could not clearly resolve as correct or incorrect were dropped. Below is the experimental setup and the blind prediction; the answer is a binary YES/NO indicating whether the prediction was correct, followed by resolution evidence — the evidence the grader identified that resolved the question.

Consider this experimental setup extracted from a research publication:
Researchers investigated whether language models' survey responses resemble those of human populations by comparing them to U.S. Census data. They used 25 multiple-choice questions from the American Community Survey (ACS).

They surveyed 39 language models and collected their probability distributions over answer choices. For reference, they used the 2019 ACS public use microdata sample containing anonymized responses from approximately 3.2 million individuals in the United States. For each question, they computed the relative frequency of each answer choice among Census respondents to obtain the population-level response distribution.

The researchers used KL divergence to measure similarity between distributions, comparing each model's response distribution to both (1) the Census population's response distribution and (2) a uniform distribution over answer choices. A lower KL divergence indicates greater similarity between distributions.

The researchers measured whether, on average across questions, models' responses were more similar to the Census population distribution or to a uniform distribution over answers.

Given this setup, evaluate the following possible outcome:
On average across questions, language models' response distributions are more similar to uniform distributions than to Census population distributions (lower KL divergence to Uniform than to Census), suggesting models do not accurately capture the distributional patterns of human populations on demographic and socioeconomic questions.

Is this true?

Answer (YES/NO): YES